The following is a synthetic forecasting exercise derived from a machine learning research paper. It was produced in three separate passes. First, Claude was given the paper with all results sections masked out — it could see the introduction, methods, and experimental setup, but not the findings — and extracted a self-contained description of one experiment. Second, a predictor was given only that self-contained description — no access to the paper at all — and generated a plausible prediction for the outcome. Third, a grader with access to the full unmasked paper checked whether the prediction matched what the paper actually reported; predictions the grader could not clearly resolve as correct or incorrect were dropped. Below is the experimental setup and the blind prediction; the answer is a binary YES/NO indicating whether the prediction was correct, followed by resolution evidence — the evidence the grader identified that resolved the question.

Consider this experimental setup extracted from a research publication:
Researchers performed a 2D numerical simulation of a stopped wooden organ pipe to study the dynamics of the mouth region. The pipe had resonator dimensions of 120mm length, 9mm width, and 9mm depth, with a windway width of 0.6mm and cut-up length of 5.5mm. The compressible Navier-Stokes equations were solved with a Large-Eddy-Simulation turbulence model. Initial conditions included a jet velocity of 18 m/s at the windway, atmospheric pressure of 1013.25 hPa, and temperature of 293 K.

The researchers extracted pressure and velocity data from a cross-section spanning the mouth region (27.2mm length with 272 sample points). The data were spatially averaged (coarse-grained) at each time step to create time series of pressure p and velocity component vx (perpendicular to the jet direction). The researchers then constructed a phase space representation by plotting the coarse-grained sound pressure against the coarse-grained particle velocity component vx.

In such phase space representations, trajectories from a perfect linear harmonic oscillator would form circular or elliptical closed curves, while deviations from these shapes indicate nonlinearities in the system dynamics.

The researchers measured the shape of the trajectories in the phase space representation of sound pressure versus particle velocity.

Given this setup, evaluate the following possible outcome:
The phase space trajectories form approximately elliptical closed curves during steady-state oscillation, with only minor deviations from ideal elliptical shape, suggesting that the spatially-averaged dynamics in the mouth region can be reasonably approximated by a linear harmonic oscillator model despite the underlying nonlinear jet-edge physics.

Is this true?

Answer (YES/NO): NO